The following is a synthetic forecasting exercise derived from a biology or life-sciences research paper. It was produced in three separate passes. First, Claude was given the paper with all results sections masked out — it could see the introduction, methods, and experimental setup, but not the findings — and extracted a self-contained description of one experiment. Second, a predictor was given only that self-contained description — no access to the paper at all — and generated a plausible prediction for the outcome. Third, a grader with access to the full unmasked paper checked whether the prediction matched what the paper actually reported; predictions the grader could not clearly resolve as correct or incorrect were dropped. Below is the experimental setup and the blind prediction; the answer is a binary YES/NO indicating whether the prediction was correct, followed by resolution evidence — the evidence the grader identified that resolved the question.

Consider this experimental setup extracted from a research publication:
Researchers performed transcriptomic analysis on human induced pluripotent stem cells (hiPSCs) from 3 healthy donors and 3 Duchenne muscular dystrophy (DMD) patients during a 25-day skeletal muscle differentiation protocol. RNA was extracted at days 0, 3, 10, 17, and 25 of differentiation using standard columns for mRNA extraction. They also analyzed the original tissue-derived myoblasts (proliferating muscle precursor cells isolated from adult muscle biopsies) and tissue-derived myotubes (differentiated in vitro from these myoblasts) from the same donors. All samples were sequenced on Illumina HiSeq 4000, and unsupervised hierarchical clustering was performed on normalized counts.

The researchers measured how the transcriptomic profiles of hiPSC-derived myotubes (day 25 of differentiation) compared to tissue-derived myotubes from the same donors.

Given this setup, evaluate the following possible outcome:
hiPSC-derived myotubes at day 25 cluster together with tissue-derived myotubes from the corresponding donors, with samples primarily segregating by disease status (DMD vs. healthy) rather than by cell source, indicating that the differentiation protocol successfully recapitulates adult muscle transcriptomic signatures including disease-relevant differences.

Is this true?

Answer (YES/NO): NO